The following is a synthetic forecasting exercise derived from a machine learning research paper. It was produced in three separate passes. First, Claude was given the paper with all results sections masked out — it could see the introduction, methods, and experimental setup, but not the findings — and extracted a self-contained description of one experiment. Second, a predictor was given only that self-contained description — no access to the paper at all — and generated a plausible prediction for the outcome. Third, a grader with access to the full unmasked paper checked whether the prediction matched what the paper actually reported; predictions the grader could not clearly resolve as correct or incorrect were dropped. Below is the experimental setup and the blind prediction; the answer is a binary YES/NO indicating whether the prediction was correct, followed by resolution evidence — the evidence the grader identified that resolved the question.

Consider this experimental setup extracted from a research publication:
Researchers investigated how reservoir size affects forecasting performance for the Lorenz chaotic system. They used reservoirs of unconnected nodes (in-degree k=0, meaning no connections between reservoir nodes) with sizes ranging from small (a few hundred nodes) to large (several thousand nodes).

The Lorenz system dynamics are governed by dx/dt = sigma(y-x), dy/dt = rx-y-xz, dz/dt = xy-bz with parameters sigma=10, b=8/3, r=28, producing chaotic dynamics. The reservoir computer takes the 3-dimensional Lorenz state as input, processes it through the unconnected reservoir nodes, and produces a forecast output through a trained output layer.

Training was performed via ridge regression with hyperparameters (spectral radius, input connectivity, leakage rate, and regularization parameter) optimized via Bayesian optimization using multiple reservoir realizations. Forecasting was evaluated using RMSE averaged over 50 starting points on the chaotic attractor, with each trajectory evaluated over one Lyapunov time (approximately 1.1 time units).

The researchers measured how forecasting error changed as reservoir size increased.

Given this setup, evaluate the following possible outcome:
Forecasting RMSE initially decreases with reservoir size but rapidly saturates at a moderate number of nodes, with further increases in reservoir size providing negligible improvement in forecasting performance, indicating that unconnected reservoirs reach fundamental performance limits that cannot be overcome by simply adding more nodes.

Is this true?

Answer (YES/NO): NO